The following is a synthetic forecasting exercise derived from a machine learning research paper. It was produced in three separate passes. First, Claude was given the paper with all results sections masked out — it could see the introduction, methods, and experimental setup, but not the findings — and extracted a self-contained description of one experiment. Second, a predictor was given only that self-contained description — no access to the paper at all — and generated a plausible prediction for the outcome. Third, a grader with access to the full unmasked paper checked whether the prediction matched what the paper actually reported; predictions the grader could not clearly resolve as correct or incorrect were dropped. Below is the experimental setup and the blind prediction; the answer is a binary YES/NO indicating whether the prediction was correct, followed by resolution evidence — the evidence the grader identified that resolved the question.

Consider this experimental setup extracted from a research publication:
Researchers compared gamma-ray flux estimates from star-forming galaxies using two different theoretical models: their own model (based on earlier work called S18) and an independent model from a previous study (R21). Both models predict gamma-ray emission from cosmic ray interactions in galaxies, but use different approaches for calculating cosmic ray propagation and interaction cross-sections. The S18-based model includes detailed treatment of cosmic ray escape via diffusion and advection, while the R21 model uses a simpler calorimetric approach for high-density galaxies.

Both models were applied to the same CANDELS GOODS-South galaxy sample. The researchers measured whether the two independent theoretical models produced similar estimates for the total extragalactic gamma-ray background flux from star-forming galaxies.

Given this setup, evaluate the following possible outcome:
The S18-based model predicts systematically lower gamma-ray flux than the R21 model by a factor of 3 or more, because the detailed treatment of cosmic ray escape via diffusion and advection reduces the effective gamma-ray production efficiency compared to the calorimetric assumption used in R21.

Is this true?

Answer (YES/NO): NO